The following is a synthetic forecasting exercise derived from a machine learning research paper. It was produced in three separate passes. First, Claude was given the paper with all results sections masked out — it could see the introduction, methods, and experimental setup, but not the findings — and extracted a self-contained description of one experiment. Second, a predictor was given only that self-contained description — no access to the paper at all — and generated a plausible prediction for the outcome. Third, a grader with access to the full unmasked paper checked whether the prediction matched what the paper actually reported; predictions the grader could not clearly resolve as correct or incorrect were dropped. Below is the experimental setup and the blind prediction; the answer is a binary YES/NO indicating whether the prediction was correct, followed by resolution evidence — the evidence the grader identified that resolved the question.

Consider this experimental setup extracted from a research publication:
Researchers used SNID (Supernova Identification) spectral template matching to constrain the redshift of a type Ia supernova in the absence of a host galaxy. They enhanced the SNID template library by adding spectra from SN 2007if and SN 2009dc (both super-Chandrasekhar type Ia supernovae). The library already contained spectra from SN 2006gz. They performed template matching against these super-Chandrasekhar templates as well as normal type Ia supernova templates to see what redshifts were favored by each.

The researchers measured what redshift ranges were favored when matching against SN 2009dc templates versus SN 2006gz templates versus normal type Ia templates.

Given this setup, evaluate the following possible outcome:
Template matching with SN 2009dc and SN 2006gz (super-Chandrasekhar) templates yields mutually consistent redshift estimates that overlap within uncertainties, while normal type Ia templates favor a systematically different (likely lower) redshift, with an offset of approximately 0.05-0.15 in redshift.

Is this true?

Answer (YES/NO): NO